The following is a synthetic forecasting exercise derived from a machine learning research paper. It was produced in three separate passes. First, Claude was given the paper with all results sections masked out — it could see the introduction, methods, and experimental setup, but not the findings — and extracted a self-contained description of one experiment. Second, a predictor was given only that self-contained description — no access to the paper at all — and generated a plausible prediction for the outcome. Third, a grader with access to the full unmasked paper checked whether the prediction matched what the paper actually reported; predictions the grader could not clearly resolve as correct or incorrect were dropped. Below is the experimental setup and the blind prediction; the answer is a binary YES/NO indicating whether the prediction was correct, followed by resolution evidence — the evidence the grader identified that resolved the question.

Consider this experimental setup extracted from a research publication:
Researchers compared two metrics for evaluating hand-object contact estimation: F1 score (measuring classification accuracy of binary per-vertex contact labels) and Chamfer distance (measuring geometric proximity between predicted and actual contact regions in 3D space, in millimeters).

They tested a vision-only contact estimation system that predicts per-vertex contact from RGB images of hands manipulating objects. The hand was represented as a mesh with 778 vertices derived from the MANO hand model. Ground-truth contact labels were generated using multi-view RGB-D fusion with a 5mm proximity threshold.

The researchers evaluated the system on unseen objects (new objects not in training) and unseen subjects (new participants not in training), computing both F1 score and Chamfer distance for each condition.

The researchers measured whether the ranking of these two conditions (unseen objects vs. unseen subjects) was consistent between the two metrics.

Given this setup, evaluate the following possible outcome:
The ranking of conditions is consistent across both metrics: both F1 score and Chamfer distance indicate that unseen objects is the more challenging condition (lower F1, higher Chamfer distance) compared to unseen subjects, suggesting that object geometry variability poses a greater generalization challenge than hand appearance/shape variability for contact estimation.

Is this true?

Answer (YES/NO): NO